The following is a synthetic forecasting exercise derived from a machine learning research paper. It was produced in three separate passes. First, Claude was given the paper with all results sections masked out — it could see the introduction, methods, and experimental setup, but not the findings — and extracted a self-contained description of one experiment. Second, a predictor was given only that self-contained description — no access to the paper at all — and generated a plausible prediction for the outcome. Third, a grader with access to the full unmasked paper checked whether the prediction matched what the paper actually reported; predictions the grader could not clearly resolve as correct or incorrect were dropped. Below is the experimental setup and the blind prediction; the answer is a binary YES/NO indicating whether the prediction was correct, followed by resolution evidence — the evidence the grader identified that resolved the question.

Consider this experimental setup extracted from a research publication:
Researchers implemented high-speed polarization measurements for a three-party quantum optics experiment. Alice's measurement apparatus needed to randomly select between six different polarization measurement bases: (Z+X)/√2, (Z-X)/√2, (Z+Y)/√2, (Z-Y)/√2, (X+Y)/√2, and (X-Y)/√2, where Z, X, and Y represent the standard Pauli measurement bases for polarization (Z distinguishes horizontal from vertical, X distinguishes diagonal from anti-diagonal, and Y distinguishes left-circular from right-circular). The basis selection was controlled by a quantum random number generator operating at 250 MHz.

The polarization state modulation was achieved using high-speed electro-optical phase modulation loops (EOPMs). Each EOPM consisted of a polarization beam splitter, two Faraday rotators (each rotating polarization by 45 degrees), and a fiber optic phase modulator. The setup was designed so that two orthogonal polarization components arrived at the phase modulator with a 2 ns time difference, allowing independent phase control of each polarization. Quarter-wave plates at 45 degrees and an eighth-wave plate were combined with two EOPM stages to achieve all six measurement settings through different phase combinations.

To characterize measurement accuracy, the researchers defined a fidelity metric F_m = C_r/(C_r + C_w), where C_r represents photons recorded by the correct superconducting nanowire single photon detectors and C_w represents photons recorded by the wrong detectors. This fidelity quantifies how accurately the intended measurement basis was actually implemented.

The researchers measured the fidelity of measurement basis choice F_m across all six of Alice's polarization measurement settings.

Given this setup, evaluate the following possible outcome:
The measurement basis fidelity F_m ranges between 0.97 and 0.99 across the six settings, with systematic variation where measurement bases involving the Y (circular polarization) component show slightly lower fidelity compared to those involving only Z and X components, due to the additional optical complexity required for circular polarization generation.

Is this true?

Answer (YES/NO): NO